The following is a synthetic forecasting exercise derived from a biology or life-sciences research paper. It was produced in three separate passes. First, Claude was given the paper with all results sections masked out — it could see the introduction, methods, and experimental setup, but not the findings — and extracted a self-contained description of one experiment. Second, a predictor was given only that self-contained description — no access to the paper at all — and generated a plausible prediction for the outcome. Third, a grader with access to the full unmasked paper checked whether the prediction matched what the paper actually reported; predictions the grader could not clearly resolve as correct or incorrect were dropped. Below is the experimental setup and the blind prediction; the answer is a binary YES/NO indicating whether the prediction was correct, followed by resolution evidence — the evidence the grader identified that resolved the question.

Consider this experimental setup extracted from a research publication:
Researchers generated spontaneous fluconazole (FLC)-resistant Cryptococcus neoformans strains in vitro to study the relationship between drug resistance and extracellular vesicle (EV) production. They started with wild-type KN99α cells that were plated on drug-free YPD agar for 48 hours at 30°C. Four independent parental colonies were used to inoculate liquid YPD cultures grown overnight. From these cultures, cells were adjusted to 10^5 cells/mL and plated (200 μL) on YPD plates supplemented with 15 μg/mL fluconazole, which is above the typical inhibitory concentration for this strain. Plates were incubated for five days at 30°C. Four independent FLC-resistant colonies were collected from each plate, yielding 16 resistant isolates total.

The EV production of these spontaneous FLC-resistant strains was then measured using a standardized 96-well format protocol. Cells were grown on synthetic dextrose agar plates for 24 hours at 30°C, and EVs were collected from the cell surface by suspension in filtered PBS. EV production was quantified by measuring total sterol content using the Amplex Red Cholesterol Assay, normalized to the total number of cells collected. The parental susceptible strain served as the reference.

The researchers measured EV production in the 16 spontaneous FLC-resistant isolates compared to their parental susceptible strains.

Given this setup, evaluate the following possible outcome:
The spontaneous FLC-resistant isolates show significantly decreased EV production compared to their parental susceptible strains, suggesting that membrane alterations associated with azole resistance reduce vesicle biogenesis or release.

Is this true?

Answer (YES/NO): YES